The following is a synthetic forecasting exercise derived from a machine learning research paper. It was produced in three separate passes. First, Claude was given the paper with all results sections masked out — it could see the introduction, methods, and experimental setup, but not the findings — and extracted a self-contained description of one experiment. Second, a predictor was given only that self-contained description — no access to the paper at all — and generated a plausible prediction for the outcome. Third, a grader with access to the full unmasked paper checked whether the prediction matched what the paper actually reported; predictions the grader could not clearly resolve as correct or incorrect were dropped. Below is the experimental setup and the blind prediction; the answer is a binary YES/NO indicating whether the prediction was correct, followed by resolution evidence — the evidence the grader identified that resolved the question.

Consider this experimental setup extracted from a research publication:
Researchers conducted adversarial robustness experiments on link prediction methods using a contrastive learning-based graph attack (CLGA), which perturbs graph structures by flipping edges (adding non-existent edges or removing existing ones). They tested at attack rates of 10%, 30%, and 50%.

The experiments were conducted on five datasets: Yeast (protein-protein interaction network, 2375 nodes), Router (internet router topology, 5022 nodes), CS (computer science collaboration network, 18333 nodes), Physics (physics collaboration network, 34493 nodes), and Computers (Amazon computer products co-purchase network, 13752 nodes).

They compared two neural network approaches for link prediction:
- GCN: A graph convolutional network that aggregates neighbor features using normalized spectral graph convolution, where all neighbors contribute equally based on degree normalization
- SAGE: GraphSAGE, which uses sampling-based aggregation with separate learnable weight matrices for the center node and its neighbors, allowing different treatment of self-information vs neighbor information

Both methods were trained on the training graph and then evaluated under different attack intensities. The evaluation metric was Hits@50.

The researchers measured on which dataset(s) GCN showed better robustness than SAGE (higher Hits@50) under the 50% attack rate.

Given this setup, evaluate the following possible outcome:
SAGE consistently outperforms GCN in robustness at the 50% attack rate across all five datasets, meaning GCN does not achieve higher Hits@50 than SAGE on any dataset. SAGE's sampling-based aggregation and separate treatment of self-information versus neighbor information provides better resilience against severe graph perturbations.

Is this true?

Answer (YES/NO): NO